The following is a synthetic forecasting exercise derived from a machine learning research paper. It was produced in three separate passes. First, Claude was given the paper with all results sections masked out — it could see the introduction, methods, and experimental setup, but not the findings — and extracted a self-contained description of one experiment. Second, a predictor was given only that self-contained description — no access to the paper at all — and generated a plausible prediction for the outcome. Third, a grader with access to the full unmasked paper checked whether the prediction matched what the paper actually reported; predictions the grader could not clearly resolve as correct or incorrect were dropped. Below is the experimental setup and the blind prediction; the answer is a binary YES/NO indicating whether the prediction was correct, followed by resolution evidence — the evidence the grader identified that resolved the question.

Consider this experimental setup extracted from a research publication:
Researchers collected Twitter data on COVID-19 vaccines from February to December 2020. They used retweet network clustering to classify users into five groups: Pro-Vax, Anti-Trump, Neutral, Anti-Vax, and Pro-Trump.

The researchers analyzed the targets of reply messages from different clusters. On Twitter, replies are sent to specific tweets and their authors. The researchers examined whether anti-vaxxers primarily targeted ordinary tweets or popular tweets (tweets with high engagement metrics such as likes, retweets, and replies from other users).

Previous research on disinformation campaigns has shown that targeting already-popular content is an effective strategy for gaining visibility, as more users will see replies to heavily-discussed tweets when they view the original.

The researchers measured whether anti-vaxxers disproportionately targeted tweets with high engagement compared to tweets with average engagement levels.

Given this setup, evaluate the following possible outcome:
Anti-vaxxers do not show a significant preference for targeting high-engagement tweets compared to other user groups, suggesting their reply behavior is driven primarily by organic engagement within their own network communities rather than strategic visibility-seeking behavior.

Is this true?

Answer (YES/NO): NO